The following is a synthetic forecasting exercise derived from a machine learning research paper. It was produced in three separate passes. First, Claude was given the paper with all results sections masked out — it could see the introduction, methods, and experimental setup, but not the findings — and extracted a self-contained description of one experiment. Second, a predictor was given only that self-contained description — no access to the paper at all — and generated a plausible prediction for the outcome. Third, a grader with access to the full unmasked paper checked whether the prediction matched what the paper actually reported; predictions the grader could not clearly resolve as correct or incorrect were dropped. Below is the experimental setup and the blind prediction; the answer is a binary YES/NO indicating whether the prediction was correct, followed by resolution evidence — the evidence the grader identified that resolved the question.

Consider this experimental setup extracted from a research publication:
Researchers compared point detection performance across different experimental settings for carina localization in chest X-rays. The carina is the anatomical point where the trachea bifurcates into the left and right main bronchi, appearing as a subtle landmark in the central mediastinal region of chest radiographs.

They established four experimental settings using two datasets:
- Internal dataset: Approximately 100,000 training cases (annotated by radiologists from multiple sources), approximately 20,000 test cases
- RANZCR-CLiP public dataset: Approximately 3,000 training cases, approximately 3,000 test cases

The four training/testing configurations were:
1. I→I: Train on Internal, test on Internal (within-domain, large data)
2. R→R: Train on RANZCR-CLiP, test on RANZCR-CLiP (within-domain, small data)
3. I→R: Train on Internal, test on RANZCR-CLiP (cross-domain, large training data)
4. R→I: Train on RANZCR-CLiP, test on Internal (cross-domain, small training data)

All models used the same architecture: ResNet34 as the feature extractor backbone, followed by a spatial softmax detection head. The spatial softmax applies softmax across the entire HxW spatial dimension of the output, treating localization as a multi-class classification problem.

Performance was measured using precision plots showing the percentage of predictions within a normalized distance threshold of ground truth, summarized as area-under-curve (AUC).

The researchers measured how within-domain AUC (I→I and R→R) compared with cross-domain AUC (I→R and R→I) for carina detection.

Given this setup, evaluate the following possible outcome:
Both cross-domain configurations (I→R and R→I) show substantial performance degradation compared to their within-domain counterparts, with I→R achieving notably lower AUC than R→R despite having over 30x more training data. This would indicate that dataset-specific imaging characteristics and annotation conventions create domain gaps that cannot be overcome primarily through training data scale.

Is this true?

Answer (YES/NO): NO